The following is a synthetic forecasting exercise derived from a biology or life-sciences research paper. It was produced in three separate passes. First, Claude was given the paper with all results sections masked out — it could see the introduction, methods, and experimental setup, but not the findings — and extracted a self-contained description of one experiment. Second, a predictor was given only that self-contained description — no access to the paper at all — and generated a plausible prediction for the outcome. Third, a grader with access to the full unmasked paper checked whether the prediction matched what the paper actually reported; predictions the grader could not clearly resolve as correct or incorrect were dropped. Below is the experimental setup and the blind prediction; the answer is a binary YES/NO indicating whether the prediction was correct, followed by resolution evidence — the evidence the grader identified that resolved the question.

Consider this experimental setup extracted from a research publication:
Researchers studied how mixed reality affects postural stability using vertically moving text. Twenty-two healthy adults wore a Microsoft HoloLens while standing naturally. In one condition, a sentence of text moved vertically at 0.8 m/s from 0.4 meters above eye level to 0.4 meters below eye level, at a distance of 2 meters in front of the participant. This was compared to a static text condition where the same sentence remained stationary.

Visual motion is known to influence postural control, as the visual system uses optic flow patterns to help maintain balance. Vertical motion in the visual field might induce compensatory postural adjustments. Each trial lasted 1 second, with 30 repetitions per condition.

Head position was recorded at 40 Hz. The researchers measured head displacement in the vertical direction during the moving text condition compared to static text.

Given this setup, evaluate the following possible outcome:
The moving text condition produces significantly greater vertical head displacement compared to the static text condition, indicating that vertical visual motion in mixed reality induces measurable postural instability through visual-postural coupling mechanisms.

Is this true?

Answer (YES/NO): NO